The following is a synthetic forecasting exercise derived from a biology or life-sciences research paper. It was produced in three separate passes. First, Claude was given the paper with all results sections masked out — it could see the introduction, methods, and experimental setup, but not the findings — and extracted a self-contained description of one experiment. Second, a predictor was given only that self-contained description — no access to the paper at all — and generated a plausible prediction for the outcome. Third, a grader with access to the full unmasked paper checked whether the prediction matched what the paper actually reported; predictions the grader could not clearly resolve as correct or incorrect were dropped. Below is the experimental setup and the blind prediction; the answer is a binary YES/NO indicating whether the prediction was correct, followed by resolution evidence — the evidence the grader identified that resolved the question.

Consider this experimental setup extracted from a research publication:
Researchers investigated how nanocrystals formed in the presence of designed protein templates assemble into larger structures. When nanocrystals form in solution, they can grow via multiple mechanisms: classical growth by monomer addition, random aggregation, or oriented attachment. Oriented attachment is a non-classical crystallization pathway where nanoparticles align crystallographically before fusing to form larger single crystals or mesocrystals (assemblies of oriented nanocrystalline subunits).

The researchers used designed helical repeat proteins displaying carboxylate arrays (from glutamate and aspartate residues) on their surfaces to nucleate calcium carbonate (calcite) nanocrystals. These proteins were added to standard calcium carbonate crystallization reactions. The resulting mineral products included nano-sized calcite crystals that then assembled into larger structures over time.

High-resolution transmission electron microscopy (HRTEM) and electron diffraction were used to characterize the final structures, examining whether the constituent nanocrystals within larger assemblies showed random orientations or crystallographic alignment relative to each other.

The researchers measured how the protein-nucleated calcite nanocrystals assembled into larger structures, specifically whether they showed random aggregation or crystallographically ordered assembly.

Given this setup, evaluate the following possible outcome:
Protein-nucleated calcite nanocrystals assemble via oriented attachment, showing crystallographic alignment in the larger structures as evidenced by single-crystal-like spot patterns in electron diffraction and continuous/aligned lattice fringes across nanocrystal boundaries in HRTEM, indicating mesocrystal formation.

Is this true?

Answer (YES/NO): YES